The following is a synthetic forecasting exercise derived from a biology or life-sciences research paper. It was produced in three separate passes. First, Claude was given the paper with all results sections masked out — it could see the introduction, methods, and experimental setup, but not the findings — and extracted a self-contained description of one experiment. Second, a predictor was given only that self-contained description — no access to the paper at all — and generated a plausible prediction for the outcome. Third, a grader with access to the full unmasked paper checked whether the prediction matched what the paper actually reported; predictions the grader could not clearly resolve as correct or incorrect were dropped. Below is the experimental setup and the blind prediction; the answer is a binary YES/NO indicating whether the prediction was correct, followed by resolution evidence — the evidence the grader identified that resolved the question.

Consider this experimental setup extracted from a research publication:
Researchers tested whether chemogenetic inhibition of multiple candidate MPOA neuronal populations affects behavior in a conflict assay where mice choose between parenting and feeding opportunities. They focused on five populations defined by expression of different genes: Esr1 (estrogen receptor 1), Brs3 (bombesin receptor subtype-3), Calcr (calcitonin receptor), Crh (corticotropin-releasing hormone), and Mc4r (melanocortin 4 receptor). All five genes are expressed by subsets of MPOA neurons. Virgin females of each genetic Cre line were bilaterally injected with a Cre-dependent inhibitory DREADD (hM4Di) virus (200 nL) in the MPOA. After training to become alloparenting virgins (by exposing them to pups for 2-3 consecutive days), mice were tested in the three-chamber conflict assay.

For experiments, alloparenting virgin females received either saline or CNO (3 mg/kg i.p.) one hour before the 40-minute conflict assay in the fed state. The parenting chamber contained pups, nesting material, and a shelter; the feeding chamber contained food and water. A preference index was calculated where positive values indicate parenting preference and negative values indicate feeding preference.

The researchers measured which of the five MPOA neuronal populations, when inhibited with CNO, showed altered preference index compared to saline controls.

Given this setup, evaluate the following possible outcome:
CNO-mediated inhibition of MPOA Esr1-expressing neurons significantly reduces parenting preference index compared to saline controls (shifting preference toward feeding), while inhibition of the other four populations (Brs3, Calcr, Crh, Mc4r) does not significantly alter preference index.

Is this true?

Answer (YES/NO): NO